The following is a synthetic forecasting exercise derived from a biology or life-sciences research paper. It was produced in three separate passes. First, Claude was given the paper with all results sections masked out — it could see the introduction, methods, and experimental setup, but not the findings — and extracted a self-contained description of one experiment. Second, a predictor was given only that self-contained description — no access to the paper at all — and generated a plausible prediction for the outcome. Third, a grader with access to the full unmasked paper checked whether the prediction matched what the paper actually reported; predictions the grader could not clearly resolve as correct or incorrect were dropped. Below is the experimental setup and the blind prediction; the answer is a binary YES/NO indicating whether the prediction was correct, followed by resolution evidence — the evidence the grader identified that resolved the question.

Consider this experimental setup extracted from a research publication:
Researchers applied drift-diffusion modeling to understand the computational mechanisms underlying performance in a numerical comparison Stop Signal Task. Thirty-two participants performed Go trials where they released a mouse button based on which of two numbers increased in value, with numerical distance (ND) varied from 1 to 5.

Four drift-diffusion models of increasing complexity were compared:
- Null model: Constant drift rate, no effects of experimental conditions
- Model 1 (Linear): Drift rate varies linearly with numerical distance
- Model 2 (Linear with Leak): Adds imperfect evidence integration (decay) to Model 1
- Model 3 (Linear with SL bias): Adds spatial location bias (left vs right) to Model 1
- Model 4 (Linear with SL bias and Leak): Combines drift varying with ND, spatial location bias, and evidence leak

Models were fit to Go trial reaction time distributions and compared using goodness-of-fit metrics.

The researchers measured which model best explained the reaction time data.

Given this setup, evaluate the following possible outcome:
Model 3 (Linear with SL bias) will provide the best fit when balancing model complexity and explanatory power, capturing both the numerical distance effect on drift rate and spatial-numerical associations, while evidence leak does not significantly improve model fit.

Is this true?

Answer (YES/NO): NO